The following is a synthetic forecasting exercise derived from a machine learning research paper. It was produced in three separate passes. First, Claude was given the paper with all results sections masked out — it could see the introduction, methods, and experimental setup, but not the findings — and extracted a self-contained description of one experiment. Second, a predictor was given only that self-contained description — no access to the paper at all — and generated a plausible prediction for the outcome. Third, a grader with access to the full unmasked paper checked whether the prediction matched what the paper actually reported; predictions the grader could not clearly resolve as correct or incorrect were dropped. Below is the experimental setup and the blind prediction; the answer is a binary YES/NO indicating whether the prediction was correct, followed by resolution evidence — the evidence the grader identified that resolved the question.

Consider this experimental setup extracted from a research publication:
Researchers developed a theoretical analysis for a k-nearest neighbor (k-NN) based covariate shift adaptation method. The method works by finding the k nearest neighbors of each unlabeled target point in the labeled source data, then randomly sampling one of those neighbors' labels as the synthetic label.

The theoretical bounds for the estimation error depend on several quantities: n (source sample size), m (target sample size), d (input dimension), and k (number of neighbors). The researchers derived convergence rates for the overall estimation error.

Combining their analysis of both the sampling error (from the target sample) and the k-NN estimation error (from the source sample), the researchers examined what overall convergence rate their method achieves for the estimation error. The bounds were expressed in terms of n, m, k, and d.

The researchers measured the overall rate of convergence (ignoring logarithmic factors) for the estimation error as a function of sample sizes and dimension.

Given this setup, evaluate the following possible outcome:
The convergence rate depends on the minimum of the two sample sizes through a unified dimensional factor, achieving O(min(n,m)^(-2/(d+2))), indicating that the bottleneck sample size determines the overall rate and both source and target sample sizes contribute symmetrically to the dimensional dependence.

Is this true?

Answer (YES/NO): NO